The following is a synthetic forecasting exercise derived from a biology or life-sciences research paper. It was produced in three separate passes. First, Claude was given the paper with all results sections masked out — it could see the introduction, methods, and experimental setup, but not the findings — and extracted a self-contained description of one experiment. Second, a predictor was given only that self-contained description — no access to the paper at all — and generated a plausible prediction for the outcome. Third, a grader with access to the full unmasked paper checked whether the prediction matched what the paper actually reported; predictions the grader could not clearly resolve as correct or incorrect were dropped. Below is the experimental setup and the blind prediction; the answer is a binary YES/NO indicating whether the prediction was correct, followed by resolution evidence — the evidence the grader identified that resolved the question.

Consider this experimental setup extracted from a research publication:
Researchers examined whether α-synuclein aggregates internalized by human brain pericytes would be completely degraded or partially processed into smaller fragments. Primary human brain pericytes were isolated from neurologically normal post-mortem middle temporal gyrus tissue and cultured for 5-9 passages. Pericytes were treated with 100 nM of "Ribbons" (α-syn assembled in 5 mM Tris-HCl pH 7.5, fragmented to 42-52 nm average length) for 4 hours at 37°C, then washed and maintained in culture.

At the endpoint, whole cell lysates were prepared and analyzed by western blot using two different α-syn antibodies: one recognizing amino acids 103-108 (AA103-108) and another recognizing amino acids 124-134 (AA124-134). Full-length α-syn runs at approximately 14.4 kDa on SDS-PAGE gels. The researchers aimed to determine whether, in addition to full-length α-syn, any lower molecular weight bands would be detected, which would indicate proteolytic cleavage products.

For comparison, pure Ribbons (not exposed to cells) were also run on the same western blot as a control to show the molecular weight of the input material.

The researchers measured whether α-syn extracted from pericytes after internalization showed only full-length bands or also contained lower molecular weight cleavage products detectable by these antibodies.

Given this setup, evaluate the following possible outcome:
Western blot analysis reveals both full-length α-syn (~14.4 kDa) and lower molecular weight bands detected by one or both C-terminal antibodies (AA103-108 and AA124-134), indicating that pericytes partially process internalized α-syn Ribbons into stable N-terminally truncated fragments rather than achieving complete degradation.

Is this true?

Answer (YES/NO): YES